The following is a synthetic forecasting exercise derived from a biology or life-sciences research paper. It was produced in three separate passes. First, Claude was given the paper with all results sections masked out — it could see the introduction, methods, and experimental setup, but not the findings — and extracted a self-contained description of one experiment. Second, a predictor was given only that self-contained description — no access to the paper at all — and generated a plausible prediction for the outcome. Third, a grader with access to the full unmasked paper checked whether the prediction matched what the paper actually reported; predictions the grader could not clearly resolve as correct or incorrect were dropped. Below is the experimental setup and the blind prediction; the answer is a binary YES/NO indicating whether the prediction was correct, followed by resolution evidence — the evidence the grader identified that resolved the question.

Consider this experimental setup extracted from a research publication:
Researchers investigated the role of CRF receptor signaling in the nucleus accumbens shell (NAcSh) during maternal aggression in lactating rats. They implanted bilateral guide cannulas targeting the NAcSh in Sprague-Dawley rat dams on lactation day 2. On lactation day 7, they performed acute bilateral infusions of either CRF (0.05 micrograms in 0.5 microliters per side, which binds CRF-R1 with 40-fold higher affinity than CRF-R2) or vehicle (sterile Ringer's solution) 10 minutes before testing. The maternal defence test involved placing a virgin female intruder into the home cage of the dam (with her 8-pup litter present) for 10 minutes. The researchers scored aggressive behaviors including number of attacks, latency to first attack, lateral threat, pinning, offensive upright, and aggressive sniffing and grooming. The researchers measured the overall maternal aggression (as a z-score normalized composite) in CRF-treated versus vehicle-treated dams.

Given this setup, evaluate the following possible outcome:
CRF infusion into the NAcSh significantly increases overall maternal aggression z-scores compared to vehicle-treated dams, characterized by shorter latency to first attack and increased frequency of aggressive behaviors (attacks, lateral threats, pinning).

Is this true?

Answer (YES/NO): NO